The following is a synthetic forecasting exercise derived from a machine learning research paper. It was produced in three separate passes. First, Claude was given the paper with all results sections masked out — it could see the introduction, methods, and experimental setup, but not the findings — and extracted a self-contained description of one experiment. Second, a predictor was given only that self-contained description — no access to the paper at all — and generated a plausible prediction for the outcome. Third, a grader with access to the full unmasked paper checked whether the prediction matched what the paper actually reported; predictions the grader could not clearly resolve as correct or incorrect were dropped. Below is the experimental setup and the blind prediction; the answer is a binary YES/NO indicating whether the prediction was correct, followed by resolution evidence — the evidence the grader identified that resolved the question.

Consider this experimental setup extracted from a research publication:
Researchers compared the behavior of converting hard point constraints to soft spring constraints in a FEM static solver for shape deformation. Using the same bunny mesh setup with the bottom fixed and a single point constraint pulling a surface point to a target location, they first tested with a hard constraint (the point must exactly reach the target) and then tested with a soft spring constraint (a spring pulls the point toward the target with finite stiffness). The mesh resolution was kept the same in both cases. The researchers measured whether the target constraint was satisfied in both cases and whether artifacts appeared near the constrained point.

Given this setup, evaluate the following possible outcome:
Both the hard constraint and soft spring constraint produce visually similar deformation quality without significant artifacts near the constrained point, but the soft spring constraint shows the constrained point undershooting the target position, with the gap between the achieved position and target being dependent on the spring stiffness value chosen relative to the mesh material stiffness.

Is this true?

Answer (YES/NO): NO